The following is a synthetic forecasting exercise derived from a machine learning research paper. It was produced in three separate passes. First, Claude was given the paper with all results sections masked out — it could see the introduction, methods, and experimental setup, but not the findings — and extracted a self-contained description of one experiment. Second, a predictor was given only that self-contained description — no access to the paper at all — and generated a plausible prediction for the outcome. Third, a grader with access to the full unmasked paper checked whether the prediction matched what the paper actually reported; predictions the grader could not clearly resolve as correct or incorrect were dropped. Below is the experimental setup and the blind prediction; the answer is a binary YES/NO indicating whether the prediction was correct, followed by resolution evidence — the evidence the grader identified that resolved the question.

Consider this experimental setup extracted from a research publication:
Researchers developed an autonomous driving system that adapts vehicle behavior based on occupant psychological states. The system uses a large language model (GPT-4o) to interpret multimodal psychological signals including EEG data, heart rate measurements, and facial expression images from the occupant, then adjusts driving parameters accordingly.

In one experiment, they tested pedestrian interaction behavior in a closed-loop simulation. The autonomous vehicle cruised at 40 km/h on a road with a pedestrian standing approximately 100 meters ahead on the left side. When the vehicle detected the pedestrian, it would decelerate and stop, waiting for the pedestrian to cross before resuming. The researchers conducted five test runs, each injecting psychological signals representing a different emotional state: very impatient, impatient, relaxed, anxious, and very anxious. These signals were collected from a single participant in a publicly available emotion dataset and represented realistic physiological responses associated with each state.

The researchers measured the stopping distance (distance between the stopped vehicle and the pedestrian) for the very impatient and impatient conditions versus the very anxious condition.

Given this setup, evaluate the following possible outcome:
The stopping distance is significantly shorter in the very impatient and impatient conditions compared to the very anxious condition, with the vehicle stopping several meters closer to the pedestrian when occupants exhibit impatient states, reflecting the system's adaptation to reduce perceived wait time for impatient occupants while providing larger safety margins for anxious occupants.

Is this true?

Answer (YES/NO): YES